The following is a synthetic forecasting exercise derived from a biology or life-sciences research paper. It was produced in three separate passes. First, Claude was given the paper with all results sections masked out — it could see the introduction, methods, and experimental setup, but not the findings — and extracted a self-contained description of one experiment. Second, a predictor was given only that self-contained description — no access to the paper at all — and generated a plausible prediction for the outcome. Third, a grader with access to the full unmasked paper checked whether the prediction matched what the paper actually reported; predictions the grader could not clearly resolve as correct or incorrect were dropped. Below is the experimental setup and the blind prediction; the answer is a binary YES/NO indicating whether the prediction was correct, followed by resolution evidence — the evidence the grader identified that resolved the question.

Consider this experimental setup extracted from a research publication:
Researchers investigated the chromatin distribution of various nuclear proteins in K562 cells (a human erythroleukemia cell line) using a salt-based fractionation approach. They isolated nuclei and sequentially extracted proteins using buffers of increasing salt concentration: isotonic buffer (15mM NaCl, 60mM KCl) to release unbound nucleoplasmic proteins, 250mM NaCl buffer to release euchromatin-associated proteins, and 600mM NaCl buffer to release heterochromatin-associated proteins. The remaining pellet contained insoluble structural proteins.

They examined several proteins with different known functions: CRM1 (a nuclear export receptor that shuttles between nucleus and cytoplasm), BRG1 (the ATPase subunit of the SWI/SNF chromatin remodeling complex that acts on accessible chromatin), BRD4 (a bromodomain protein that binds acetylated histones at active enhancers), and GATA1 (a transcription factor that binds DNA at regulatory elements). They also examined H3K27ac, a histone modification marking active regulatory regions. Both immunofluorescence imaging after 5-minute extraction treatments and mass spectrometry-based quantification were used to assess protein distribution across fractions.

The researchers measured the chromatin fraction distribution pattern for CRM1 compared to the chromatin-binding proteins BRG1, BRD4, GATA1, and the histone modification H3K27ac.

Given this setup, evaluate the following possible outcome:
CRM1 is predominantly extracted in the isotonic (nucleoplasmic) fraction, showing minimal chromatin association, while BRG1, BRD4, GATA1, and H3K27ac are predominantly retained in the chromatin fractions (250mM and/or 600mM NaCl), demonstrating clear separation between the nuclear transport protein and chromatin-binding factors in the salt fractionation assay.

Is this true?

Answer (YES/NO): YES